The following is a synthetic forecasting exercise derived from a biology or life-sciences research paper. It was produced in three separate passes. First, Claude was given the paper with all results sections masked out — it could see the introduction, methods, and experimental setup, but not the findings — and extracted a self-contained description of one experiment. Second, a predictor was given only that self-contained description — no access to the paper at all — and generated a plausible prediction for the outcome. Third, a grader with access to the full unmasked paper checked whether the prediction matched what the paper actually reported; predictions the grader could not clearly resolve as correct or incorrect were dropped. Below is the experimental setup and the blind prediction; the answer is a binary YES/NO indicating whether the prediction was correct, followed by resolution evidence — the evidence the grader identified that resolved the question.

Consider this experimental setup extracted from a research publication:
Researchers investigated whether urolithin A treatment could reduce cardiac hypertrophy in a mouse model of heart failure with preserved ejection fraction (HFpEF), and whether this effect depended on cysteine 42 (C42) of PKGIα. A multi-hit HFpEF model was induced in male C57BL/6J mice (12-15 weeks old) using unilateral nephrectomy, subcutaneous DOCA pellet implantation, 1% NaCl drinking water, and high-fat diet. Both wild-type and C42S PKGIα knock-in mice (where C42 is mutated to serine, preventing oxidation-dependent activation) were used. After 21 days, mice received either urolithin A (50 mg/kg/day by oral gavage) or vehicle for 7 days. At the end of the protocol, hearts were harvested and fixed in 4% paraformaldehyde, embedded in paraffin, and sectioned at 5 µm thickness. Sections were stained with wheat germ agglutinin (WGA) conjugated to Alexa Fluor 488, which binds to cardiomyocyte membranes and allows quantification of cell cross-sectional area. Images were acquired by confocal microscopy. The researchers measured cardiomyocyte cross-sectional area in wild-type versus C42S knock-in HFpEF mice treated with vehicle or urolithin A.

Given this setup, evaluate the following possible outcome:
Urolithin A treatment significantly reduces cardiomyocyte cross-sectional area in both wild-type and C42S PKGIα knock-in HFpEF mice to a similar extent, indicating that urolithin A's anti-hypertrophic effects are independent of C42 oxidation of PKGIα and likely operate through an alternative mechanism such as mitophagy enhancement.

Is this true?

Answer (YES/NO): NO